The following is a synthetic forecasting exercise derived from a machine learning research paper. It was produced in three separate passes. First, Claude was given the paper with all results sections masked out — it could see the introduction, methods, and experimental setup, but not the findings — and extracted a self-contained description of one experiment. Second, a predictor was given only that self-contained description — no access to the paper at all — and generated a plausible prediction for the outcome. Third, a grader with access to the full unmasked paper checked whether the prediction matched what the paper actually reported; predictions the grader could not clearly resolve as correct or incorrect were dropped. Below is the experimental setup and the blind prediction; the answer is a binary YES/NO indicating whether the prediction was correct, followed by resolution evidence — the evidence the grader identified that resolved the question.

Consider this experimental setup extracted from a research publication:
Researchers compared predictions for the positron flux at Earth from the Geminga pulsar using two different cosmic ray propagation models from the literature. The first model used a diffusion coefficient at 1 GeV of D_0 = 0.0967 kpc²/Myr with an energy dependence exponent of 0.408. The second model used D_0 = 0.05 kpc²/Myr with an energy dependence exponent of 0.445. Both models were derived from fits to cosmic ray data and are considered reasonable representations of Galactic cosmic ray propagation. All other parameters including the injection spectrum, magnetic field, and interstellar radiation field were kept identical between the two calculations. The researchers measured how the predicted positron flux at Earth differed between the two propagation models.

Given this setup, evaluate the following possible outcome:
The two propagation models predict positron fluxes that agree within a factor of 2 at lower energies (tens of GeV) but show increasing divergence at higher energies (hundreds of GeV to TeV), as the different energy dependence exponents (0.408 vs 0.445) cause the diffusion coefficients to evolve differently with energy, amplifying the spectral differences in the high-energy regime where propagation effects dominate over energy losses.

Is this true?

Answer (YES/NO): NO